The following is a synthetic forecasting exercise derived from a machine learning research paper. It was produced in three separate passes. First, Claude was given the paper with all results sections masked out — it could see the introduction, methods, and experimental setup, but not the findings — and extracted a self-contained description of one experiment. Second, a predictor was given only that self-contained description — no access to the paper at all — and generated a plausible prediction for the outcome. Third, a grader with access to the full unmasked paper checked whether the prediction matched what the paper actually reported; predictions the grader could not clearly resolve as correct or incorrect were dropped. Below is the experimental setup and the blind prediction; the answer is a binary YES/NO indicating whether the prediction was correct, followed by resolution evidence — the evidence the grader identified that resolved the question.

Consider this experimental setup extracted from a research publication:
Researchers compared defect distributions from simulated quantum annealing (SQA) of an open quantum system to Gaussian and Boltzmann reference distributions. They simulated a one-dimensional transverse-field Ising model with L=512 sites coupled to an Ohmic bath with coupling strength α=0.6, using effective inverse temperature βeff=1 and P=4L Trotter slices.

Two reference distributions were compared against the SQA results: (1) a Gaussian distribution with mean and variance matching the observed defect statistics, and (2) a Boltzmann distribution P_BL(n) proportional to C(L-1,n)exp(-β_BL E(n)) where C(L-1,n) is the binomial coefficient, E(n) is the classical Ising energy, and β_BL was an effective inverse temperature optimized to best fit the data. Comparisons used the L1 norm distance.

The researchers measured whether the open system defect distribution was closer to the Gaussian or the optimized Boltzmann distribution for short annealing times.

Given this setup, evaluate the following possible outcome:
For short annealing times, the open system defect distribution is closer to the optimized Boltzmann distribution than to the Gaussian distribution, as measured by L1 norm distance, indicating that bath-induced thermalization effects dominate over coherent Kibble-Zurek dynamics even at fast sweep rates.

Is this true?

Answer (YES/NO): NO